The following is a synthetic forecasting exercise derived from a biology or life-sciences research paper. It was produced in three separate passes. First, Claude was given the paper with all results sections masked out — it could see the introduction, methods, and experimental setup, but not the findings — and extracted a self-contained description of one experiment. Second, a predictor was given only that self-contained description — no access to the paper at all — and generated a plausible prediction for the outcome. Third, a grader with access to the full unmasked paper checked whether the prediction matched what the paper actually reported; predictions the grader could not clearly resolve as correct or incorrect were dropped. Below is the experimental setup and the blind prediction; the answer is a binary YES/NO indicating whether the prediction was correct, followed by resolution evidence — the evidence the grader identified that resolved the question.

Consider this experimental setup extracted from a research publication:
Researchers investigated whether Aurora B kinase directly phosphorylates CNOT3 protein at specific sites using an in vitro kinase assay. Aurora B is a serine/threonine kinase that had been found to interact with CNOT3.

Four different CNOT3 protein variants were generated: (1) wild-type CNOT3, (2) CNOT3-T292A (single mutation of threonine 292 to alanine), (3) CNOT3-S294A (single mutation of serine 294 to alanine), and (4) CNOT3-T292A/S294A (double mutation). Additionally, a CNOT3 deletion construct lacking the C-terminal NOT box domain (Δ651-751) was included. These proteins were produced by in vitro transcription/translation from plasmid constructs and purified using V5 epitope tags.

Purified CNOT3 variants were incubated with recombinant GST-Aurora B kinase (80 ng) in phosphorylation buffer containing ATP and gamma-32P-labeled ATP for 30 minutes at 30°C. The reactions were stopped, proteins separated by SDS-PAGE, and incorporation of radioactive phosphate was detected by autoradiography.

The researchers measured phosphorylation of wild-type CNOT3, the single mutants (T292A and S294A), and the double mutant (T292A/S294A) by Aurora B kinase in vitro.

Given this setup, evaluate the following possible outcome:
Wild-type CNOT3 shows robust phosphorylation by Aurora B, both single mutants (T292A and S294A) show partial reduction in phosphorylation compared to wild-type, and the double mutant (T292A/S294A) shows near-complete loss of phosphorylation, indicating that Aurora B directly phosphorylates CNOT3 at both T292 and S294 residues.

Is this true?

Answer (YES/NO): NO